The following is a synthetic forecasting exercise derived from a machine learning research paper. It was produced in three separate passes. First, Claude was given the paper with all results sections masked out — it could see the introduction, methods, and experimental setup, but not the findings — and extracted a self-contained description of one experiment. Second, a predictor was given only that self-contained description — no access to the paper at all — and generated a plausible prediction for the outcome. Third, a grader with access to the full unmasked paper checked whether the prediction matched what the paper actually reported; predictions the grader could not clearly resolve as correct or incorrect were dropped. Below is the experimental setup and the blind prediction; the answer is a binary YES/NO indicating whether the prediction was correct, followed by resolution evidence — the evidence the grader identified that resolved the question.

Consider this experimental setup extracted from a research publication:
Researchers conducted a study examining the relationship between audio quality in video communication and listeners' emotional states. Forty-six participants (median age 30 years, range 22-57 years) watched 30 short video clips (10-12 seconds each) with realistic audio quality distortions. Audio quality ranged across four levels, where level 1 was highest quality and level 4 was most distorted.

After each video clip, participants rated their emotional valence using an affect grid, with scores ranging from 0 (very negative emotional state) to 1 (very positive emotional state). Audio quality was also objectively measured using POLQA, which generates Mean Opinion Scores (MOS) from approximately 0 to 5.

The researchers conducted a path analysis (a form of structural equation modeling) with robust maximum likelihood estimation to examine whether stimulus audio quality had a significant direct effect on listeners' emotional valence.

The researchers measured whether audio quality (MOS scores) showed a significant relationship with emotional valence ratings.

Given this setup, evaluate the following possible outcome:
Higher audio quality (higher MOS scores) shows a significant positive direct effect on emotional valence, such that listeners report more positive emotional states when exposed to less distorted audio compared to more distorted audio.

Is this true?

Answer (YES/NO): YES